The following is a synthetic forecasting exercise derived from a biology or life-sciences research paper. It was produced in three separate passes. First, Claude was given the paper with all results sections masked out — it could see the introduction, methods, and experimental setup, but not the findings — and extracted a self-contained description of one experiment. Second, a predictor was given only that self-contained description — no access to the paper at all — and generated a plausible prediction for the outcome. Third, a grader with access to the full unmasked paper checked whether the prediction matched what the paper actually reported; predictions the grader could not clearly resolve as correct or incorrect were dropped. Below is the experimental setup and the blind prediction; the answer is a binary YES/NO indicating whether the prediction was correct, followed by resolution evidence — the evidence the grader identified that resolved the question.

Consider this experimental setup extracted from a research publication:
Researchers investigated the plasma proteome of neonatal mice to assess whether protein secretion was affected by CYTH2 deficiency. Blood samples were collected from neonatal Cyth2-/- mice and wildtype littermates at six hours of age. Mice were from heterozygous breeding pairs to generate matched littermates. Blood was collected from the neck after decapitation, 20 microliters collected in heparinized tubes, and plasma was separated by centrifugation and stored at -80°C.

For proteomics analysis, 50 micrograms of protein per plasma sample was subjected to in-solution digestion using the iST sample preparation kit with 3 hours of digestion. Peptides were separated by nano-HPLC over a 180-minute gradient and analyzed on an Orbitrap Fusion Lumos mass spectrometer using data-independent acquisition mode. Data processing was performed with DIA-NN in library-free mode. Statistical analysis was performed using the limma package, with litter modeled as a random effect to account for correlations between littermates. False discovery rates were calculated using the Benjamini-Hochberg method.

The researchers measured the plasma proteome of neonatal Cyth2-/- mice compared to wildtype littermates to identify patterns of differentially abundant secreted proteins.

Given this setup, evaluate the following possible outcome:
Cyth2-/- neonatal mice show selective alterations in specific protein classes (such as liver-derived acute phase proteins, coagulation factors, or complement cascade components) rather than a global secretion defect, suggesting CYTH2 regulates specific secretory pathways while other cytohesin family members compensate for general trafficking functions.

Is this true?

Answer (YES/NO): NO